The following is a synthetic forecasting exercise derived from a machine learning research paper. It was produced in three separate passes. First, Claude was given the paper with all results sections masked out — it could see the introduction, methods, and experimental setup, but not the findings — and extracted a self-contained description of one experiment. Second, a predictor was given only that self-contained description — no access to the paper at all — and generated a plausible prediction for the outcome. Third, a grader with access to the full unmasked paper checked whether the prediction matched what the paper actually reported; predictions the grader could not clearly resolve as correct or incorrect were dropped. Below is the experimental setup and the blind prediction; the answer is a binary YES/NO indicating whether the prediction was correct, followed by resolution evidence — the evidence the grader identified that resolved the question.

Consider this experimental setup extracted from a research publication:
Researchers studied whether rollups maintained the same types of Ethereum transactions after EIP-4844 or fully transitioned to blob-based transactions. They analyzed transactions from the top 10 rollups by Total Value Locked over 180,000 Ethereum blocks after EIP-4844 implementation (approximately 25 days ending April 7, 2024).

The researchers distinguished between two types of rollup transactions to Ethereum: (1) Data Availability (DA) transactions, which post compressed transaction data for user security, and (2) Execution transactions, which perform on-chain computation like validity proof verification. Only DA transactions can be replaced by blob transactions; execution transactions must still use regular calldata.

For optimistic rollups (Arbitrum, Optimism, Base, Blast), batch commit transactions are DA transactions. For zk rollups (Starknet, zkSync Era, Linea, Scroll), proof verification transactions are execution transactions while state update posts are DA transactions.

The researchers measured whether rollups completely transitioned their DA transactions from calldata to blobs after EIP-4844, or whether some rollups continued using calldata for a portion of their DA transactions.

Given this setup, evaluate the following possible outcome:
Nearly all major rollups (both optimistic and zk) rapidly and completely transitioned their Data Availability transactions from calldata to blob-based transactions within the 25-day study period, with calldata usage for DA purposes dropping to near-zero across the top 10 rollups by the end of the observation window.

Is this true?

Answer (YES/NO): NO